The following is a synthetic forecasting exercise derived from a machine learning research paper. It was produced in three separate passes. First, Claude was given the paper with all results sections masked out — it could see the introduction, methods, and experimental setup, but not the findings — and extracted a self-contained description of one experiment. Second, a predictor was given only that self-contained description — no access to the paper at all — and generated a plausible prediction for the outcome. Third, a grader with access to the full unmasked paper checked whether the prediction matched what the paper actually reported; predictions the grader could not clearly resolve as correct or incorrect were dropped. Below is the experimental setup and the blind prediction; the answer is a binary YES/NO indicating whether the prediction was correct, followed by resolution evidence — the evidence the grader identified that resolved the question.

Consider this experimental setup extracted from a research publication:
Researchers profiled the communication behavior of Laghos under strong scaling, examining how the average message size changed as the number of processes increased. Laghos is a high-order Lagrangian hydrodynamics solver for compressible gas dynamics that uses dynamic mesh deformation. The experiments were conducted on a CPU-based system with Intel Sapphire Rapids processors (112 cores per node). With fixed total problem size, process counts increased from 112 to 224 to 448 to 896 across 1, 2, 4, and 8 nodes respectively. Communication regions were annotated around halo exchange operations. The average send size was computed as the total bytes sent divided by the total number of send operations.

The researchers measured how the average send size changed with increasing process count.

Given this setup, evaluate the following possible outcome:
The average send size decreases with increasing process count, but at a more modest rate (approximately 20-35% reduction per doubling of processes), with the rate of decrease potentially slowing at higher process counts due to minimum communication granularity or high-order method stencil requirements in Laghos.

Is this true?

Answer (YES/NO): NO